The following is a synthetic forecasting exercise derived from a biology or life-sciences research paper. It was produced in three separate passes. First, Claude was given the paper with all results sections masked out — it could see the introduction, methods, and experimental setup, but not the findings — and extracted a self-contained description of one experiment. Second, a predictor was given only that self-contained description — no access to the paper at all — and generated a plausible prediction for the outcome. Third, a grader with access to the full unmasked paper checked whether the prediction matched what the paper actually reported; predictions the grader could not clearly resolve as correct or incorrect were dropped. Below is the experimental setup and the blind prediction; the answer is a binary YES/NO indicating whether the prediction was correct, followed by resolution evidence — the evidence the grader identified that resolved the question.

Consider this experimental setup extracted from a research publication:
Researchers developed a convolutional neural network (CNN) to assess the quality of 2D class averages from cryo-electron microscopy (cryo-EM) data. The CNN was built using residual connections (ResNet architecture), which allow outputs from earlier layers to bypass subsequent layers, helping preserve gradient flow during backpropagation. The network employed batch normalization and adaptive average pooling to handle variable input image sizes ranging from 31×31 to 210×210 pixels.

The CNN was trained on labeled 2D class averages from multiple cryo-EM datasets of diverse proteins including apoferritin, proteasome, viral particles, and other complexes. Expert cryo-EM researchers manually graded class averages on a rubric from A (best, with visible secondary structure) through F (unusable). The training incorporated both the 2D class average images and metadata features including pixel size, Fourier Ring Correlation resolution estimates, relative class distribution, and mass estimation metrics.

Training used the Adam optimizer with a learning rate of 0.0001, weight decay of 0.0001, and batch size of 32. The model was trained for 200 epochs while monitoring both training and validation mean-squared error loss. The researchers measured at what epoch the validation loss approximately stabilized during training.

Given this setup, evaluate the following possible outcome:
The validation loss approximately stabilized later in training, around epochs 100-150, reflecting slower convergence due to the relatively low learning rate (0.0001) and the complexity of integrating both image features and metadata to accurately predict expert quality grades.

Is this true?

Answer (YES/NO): NO